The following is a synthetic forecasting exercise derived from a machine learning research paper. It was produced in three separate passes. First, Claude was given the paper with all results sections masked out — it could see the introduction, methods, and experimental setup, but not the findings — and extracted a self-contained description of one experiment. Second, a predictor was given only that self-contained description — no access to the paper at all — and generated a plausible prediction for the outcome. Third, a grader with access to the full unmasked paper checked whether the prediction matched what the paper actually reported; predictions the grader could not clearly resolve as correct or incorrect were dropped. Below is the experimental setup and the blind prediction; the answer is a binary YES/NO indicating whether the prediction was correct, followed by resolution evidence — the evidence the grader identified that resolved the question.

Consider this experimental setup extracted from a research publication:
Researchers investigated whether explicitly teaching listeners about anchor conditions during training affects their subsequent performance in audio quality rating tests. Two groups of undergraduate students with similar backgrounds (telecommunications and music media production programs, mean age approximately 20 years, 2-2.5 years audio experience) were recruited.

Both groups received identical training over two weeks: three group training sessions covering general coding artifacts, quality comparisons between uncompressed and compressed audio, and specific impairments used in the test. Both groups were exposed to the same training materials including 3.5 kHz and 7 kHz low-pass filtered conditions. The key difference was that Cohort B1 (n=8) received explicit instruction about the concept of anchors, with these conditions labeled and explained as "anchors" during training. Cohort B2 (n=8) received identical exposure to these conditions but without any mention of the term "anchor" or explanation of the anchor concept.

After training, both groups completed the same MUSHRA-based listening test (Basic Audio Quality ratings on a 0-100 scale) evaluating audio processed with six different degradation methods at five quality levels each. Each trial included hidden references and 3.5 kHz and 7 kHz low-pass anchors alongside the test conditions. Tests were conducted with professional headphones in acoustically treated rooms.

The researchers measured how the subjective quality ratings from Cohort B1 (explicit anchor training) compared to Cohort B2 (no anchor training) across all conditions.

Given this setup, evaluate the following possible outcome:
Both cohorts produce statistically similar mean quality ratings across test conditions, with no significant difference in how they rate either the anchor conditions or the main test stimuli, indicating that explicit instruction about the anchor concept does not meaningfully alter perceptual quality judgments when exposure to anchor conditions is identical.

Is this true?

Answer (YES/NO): NO